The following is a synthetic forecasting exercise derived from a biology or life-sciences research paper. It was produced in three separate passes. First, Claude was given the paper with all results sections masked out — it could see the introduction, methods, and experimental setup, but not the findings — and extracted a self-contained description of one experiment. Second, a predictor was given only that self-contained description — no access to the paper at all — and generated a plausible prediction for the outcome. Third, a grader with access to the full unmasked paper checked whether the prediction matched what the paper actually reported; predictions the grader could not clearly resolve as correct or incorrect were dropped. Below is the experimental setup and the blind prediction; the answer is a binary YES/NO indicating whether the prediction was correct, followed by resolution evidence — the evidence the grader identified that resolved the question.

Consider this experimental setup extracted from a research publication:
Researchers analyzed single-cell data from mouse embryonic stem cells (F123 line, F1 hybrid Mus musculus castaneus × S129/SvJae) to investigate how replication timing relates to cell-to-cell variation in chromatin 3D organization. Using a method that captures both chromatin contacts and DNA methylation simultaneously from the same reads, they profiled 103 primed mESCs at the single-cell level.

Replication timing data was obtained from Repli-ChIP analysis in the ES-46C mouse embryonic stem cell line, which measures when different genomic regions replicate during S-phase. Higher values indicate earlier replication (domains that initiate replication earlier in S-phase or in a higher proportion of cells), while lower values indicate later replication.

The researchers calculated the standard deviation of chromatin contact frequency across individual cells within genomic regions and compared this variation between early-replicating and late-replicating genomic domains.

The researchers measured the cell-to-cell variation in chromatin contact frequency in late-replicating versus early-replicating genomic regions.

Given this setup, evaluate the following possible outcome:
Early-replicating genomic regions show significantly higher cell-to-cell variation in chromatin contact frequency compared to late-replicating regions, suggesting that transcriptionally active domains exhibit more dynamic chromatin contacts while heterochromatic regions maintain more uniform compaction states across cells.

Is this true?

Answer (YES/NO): YES